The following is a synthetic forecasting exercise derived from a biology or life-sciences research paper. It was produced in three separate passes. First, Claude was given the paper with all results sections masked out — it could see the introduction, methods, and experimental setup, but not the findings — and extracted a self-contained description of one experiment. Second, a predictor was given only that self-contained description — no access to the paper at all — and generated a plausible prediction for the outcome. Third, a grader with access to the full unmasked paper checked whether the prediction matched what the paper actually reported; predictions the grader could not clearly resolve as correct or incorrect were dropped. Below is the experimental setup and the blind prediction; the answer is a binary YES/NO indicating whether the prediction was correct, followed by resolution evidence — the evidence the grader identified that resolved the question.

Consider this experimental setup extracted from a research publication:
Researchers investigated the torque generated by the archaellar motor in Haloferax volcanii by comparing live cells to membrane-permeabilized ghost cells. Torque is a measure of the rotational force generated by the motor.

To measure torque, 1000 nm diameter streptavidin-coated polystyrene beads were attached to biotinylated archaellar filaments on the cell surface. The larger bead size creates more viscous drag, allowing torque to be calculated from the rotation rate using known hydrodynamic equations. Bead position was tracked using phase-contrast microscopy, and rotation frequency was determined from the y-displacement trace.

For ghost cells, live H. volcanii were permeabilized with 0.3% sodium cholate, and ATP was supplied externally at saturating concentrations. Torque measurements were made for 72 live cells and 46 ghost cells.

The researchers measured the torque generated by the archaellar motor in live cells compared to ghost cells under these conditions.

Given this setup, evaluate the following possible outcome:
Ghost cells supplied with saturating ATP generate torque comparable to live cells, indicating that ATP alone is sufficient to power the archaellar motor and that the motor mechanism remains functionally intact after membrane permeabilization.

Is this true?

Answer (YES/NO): NO